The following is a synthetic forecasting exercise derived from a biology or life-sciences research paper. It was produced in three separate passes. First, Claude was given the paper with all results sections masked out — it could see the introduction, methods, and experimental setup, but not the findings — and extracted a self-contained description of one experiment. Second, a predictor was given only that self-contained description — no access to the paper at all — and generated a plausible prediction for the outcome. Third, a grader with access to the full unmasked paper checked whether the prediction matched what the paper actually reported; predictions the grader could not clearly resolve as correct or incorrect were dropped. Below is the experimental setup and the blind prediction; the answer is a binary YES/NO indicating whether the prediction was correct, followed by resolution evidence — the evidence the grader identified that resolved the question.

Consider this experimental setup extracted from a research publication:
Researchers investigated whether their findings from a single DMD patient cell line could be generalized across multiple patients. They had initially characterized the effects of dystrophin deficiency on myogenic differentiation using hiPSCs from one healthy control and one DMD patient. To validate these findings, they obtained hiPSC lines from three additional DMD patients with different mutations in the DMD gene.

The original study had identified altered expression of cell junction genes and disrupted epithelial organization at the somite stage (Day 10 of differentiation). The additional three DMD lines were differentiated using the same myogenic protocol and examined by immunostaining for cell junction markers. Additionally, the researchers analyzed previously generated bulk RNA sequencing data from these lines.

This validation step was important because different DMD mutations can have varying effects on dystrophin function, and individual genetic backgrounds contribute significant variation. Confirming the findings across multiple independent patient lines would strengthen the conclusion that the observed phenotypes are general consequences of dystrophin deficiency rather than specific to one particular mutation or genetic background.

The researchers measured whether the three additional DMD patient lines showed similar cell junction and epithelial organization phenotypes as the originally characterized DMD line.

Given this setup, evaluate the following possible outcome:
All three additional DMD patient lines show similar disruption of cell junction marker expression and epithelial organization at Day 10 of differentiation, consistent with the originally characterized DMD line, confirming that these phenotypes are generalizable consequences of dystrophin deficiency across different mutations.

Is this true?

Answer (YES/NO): YES